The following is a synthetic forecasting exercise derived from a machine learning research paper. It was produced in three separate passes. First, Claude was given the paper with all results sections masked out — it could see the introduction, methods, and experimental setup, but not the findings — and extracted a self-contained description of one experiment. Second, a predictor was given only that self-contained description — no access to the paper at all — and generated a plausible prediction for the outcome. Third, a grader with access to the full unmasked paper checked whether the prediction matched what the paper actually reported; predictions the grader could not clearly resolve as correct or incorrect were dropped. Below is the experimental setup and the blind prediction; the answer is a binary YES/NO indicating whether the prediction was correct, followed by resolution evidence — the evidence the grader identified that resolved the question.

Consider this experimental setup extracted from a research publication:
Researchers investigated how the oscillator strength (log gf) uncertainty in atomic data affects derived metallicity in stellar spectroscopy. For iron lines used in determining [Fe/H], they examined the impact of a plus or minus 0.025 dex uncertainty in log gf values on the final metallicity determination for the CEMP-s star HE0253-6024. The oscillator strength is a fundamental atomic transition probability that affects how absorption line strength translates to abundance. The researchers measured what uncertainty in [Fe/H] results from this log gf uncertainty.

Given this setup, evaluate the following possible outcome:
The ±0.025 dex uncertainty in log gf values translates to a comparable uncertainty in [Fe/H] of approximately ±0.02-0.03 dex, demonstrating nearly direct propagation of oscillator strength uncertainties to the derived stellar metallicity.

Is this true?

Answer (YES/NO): YES